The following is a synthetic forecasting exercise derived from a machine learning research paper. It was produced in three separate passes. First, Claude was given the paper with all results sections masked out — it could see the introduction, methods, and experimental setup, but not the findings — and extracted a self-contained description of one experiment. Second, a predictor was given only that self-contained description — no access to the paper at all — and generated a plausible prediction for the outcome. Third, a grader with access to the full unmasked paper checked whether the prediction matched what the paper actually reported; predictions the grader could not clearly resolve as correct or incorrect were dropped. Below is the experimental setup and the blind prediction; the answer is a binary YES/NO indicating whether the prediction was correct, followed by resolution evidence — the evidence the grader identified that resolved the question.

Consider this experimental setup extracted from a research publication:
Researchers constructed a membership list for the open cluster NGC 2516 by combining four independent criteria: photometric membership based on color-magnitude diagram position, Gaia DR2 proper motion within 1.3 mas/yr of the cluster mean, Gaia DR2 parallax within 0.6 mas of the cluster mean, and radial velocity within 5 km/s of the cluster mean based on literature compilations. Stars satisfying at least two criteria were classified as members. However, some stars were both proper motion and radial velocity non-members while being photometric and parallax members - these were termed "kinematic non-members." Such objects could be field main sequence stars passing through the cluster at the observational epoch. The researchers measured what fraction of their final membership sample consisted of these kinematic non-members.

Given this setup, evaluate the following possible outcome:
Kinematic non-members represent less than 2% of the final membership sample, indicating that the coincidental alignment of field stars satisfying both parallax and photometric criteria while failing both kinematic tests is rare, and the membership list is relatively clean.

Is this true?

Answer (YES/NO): NO